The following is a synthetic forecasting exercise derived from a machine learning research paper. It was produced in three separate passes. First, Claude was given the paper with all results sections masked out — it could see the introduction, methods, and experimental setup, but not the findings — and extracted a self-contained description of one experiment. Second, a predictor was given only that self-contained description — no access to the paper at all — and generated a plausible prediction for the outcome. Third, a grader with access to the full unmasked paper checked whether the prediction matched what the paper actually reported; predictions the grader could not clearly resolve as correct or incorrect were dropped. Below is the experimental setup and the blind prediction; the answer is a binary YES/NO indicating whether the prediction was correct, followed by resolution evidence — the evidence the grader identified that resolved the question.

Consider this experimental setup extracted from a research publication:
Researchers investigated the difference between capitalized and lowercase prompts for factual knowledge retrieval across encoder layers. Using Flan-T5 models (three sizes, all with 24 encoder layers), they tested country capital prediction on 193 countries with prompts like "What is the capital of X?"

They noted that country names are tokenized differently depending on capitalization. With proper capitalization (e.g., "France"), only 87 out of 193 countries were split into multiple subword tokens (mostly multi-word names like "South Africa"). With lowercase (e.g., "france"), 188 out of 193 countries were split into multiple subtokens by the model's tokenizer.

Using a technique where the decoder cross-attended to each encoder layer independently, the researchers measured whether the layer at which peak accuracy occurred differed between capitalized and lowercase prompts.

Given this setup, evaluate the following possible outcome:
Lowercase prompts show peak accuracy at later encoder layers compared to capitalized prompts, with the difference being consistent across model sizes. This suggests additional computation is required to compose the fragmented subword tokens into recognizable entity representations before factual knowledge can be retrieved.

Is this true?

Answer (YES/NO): YES